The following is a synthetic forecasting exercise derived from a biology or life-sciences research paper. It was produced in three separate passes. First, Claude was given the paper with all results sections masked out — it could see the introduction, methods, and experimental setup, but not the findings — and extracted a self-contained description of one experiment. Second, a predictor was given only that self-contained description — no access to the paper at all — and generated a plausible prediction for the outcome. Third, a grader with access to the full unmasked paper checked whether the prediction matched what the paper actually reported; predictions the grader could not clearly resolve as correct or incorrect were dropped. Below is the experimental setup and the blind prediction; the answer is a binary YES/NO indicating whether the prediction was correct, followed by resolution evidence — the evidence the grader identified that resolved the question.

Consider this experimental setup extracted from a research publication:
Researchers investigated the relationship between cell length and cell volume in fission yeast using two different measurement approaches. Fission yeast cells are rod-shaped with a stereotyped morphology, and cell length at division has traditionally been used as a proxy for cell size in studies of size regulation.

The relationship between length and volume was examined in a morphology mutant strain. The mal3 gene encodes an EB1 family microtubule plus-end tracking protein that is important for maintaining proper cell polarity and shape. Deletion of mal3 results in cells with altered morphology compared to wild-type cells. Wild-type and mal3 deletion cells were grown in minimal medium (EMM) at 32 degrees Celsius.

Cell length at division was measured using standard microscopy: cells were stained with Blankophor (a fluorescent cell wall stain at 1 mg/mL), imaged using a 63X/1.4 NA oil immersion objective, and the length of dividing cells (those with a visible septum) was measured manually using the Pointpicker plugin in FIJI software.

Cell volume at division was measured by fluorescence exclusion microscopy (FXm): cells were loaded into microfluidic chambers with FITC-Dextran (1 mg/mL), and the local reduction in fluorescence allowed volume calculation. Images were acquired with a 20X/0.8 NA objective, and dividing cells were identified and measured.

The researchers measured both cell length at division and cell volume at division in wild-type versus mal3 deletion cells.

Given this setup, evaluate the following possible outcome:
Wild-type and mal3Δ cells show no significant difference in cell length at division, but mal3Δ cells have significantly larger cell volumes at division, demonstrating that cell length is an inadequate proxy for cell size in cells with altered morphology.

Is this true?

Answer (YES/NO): NO